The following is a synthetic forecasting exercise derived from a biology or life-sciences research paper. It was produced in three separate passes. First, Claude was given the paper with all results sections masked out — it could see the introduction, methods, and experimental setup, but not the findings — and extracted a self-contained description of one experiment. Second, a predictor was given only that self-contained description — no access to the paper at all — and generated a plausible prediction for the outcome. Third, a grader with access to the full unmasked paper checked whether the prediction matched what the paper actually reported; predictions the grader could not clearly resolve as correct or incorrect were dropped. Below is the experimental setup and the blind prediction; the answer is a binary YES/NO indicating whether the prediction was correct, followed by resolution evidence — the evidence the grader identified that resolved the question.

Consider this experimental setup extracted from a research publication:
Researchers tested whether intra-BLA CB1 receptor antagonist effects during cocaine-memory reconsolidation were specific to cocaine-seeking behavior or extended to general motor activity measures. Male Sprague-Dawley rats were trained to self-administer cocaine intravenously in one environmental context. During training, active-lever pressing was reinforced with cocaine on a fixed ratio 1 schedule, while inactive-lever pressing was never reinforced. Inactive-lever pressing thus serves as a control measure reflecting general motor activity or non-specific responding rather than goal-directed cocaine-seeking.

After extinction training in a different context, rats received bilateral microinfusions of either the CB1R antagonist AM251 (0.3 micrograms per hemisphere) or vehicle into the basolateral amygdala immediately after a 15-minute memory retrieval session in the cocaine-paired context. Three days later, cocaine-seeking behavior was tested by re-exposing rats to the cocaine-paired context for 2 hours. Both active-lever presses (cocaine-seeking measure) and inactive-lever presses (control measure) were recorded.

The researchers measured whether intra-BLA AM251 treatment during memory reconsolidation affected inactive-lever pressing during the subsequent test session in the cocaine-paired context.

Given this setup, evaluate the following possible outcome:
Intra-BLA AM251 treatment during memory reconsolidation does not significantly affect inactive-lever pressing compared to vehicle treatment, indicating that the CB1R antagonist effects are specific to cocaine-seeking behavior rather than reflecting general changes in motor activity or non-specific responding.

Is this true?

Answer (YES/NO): YES